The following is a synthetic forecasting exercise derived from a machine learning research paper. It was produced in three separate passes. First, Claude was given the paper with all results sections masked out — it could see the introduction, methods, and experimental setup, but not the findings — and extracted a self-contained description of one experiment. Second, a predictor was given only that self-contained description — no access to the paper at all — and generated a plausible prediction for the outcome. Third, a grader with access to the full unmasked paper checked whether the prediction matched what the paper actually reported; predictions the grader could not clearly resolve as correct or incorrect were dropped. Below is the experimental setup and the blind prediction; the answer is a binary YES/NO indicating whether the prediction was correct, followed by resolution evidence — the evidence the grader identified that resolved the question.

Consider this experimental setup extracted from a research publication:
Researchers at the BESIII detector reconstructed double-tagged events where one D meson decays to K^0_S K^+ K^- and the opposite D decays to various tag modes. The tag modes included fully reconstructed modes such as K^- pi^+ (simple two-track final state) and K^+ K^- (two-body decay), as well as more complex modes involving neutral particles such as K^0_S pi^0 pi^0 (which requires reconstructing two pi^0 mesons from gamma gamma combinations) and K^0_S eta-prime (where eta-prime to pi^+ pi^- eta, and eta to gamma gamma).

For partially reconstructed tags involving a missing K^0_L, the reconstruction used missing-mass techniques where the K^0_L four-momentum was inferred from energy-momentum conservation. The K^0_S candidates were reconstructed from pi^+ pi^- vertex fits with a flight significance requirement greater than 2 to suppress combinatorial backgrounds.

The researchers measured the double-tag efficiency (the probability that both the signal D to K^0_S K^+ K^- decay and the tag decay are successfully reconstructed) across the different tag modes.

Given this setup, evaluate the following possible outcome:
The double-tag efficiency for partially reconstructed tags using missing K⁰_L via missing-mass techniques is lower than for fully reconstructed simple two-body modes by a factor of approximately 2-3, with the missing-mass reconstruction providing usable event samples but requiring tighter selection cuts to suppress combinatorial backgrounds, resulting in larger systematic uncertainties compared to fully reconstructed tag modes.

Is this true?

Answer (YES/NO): NO